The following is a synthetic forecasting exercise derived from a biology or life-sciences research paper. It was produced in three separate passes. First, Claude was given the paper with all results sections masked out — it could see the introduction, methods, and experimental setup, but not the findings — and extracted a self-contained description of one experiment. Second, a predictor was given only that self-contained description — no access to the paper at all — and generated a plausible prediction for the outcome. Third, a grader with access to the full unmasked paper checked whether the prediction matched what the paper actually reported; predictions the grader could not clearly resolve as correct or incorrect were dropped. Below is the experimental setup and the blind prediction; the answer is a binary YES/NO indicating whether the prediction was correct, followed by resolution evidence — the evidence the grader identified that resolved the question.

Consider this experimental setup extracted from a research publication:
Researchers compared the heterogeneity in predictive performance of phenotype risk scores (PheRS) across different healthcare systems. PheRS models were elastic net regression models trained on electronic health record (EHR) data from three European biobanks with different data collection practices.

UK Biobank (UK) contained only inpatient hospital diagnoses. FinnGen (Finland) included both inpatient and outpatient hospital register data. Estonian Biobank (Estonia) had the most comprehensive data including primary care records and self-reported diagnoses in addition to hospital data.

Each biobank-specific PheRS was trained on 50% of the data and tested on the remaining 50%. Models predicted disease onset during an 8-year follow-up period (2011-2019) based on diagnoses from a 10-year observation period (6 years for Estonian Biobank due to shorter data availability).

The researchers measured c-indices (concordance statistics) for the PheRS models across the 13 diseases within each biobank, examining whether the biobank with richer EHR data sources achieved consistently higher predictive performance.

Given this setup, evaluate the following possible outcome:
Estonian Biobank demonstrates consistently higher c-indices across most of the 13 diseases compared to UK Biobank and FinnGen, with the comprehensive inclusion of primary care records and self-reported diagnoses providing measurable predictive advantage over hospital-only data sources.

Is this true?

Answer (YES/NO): NO